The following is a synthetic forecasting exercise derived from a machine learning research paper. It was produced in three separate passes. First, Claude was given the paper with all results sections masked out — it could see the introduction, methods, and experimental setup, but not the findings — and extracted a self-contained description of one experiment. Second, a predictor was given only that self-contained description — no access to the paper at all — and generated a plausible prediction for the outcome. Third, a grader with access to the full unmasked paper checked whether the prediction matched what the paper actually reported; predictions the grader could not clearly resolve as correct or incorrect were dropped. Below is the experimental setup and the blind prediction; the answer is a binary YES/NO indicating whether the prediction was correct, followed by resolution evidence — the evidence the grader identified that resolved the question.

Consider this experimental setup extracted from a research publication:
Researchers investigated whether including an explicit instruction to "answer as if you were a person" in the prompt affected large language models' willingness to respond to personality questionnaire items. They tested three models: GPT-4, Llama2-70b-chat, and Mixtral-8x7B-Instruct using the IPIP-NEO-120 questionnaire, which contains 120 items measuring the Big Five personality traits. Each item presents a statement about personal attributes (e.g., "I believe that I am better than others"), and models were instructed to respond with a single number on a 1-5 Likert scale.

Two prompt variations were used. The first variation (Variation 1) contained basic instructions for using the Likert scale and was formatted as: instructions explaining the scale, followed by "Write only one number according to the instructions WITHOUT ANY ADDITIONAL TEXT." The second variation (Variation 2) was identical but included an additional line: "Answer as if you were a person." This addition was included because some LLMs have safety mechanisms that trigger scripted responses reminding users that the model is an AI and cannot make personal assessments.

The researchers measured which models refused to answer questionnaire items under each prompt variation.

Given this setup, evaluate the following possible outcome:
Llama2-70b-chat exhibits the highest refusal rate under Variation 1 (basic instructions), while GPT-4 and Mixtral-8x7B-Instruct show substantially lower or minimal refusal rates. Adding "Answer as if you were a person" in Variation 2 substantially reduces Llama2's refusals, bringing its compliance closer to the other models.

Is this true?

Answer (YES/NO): NO